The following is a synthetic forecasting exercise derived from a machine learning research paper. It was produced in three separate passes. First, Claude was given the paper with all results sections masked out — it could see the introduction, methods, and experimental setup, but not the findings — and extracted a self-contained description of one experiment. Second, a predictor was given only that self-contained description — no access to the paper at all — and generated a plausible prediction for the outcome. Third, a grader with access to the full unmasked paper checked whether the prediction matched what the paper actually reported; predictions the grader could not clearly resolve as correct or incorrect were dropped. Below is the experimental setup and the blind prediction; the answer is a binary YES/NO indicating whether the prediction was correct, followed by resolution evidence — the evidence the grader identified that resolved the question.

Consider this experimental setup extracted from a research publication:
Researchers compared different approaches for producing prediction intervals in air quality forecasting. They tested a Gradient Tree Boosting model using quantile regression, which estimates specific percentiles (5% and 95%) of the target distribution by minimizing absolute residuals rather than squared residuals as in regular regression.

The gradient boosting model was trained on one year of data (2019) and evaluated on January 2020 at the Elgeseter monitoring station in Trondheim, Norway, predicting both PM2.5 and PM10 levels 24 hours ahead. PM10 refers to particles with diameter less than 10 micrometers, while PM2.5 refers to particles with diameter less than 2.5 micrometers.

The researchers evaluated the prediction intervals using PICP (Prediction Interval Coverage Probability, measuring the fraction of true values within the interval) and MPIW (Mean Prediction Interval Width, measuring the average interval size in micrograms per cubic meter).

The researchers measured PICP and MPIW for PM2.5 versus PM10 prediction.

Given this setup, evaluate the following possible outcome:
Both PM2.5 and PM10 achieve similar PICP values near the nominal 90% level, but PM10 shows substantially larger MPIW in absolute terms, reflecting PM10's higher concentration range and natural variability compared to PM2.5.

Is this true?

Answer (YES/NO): NO